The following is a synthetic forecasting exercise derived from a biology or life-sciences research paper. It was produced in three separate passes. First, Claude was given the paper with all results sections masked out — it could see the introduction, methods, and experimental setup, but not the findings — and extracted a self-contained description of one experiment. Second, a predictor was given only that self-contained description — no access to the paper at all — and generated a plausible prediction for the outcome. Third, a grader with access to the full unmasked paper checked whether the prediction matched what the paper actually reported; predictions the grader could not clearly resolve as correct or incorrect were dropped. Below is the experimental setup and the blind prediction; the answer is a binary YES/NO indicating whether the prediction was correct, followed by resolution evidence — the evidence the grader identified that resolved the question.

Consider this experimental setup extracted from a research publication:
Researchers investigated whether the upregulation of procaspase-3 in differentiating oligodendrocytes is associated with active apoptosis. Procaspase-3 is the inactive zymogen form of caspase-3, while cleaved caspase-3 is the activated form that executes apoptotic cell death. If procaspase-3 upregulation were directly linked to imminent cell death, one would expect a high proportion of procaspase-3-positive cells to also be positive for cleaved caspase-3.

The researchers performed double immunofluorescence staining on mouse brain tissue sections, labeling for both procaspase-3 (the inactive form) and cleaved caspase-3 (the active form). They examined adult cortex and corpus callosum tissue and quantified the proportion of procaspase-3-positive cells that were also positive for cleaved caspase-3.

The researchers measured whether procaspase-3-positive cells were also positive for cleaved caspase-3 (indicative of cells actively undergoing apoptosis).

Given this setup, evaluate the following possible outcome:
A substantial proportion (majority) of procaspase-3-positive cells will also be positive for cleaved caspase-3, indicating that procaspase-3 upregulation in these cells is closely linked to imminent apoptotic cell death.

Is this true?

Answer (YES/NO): NO